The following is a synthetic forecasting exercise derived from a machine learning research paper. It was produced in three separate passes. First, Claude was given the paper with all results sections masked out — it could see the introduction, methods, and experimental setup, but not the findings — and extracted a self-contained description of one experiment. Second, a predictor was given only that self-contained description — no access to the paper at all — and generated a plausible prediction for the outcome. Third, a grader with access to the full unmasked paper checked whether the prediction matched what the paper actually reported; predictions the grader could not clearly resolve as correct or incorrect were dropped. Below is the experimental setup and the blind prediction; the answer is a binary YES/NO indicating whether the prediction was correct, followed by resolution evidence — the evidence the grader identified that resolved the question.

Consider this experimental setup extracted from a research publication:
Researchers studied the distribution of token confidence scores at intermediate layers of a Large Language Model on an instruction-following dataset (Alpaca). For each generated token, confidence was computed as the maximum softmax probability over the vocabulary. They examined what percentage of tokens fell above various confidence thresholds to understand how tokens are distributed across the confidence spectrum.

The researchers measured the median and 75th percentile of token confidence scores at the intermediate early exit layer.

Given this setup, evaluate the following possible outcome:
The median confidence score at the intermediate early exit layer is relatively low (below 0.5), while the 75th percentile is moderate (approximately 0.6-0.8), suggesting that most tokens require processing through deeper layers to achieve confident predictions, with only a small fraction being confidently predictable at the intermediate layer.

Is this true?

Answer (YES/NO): NO